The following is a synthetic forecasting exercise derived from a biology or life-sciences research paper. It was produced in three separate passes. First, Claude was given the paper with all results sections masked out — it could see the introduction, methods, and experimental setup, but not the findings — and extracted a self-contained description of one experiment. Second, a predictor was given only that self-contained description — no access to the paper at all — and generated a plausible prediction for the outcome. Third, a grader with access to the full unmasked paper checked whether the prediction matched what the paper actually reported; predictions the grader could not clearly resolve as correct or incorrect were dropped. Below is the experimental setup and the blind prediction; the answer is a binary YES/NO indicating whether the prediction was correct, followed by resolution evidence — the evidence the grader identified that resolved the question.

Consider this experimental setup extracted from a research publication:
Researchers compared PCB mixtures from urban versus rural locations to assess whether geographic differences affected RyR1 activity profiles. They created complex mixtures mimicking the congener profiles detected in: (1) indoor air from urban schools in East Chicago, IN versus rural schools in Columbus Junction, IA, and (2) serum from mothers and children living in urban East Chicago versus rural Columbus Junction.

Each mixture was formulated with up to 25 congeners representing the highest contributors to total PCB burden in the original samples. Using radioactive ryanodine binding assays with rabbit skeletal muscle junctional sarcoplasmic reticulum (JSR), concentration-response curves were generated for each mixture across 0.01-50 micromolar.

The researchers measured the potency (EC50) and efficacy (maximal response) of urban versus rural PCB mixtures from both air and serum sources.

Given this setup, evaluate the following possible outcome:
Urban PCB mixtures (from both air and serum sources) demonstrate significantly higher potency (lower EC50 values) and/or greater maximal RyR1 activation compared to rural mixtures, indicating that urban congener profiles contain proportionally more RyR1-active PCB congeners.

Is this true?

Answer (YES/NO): NO